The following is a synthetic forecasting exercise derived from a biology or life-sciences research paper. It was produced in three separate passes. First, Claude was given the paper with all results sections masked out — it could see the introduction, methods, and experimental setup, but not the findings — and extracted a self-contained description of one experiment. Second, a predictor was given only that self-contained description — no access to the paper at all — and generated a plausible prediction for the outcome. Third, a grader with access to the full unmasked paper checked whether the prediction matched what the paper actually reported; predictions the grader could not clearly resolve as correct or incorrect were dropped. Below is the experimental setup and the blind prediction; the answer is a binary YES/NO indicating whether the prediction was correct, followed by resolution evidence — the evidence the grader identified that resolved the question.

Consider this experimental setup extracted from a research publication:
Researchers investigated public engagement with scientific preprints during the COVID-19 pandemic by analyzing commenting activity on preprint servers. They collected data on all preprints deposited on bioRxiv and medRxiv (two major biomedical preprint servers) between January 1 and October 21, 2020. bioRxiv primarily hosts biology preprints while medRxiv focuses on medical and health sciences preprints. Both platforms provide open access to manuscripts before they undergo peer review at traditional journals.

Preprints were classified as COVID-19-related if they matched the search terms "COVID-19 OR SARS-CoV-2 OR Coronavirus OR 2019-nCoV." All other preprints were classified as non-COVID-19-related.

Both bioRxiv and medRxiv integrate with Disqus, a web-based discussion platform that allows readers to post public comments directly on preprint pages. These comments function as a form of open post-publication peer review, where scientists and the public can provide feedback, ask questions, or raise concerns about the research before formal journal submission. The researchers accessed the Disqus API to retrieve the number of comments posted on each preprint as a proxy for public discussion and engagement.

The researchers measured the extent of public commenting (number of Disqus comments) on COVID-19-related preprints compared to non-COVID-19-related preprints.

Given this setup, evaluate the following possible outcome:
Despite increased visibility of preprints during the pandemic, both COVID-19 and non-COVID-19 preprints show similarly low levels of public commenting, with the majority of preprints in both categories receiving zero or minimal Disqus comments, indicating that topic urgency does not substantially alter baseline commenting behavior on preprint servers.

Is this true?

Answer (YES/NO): NO